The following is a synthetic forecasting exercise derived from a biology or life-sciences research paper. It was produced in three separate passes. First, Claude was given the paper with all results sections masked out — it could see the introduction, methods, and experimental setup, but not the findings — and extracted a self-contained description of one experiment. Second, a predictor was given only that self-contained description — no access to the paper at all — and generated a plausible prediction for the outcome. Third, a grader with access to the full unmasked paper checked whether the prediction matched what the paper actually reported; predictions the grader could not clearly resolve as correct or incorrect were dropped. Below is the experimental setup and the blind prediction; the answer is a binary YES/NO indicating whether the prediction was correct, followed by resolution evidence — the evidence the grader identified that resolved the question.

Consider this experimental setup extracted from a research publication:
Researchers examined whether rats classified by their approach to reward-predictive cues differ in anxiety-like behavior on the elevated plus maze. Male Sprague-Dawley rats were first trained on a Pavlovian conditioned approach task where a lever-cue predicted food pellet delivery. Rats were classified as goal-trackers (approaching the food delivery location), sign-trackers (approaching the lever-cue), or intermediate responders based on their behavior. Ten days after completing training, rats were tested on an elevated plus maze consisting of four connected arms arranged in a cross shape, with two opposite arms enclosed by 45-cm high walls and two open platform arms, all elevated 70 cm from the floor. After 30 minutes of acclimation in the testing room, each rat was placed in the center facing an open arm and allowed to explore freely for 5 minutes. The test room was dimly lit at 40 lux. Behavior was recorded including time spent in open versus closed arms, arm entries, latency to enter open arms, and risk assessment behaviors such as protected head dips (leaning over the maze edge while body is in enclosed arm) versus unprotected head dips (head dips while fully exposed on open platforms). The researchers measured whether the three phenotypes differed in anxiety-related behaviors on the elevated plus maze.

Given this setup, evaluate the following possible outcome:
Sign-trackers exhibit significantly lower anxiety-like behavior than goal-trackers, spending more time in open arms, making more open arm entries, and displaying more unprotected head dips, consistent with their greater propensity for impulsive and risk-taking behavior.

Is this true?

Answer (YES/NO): NO